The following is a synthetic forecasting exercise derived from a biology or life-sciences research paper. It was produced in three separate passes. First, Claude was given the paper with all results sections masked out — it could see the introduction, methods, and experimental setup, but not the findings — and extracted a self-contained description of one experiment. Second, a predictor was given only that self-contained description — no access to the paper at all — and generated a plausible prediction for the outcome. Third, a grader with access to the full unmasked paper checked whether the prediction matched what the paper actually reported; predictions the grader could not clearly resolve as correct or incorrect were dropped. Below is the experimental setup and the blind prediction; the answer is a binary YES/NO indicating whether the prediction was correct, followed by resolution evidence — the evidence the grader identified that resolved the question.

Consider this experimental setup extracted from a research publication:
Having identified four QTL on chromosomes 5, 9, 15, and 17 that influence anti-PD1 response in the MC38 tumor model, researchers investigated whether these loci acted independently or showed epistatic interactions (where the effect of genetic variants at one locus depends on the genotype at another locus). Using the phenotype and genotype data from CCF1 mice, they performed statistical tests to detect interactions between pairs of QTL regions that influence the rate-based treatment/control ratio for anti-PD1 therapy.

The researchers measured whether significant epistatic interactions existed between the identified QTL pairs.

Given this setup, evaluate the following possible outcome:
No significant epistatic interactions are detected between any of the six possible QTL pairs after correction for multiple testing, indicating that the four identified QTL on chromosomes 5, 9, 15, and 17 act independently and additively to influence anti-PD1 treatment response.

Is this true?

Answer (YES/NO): NO